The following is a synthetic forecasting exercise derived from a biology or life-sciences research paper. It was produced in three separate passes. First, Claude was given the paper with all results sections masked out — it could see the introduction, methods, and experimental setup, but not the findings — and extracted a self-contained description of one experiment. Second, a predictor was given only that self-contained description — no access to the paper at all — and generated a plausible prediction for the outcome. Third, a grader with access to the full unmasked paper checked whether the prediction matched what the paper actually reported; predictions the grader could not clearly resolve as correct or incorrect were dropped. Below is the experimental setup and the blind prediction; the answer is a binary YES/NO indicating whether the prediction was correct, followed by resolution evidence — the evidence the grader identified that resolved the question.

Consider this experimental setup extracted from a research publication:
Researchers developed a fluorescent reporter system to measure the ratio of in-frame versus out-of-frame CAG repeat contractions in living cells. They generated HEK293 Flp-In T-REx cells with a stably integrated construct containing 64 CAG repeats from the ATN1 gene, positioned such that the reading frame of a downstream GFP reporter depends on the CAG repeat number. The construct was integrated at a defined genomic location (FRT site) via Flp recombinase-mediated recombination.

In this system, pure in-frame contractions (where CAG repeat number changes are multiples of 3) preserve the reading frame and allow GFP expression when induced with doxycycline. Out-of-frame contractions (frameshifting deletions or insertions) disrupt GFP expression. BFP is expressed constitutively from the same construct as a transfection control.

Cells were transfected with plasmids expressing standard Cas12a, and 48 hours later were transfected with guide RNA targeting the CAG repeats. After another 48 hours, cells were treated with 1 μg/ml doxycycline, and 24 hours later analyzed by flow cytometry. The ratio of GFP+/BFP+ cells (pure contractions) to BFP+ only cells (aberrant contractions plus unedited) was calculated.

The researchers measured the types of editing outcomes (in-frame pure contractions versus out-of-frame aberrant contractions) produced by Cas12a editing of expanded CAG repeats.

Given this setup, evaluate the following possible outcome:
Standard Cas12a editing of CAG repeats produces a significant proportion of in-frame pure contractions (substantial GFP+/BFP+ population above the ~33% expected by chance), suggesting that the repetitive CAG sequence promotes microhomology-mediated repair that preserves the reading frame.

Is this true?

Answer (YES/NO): NO